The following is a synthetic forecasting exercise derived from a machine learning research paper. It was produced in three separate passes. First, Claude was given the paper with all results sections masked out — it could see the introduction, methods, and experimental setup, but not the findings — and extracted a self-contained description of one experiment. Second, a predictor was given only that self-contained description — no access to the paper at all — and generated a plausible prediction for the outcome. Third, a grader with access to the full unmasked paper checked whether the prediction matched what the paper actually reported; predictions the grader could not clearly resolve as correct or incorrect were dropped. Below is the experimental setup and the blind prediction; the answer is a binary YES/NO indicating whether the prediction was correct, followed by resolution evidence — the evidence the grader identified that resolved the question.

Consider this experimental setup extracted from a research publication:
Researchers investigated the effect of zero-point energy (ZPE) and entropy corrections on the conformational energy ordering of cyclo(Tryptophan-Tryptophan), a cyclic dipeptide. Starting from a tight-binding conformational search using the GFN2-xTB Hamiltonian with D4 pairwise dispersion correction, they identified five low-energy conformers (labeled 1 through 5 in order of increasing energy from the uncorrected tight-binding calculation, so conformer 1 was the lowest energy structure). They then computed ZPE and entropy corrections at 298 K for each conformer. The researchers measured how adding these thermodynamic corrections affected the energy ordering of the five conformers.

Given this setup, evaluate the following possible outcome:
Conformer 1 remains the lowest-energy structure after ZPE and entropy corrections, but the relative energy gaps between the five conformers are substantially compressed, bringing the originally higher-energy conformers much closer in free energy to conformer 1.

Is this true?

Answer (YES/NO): NO